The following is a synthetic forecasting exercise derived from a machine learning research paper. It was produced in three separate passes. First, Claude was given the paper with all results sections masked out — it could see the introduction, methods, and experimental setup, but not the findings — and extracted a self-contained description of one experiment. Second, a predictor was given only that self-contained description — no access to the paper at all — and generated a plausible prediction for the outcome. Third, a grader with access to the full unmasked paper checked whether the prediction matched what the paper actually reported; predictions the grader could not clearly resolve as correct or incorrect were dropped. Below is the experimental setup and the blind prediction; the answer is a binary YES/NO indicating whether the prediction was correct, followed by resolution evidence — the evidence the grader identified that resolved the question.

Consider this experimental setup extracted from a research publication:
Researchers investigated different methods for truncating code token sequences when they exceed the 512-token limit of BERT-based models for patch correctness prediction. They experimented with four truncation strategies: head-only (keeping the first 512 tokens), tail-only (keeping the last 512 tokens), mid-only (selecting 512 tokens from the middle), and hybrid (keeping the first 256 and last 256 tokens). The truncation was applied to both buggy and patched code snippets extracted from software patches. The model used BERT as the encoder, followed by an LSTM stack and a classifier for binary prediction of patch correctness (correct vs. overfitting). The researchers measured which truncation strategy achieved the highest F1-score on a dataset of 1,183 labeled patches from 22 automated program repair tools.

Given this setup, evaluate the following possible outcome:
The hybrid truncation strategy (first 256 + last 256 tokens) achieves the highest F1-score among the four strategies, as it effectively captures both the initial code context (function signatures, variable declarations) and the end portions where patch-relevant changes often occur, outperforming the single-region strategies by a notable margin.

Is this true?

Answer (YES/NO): NO